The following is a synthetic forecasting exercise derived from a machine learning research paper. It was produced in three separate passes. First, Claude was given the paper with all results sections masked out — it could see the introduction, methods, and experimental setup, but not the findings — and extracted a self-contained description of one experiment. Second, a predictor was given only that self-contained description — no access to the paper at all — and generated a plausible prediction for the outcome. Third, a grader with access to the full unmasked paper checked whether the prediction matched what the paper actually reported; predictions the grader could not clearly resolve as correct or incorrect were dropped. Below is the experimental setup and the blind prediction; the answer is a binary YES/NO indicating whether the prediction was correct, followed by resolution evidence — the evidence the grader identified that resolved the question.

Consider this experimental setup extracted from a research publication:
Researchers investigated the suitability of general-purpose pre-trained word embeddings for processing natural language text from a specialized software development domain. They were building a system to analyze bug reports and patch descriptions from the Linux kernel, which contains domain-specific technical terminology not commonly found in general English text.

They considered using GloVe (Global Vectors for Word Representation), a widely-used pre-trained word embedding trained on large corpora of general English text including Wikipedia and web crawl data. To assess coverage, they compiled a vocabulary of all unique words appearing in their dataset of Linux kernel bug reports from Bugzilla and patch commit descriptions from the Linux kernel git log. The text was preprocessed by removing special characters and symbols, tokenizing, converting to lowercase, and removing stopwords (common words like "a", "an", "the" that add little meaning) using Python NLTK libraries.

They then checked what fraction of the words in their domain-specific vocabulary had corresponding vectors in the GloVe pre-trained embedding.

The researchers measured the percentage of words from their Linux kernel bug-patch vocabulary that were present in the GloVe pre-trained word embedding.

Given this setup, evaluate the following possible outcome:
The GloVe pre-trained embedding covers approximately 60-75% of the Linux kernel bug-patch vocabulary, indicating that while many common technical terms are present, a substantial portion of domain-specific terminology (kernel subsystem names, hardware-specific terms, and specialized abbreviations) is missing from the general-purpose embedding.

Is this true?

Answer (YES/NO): NO